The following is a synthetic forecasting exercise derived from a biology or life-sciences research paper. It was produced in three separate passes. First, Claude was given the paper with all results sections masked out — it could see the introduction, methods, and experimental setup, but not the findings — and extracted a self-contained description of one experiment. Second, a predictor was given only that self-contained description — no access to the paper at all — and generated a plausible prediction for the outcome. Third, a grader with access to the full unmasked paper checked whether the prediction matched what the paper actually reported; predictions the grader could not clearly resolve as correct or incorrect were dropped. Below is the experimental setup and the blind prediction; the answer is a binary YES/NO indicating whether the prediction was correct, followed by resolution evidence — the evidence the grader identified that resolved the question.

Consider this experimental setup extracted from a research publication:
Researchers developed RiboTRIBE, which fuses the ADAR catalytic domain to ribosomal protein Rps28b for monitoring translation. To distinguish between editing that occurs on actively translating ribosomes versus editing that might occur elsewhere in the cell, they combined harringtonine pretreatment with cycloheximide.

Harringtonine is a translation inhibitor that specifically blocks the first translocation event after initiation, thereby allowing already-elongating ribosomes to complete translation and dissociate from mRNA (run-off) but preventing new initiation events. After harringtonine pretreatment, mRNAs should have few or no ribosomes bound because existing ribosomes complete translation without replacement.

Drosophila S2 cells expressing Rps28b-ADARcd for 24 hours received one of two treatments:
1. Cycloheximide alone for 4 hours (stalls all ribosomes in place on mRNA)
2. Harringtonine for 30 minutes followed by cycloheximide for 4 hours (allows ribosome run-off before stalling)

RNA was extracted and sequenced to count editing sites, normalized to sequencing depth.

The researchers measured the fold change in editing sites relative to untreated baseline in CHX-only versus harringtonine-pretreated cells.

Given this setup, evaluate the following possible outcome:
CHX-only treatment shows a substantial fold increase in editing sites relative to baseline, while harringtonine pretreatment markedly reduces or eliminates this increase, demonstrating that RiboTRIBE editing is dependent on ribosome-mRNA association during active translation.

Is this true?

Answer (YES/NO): YES